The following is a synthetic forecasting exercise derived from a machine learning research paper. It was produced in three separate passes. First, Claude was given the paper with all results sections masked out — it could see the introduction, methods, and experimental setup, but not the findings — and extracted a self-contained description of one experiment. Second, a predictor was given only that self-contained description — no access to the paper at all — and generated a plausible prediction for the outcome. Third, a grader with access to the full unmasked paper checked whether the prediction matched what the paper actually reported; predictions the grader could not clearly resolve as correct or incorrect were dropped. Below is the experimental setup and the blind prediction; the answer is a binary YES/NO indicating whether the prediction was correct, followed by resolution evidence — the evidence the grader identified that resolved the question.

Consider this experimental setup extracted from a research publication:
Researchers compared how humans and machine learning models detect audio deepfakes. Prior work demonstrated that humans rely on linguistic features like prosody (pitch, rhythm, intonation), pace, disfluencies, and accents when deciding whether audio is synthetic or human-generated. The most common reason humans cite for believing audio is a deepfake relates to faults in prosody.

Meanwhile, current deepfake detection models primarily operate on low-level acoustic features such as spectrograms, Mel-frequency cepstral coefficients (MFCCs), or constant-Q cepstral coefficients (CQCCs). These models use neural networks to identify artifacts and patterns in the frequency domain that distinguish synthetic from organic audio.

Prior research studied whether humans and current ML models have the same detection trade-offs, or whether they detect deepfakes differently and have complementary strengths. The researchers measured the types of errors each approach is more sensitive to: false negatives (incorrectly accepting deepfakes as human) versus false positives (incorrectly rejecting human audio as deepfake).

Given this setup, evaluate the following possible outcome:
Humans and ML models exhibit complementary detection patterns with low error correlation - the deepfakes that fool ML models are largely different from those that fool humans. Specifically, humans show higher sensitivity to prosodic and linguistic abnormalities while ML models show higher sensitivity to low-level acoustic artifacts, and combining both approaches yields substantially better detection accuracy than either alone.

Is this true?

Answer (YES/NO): NO